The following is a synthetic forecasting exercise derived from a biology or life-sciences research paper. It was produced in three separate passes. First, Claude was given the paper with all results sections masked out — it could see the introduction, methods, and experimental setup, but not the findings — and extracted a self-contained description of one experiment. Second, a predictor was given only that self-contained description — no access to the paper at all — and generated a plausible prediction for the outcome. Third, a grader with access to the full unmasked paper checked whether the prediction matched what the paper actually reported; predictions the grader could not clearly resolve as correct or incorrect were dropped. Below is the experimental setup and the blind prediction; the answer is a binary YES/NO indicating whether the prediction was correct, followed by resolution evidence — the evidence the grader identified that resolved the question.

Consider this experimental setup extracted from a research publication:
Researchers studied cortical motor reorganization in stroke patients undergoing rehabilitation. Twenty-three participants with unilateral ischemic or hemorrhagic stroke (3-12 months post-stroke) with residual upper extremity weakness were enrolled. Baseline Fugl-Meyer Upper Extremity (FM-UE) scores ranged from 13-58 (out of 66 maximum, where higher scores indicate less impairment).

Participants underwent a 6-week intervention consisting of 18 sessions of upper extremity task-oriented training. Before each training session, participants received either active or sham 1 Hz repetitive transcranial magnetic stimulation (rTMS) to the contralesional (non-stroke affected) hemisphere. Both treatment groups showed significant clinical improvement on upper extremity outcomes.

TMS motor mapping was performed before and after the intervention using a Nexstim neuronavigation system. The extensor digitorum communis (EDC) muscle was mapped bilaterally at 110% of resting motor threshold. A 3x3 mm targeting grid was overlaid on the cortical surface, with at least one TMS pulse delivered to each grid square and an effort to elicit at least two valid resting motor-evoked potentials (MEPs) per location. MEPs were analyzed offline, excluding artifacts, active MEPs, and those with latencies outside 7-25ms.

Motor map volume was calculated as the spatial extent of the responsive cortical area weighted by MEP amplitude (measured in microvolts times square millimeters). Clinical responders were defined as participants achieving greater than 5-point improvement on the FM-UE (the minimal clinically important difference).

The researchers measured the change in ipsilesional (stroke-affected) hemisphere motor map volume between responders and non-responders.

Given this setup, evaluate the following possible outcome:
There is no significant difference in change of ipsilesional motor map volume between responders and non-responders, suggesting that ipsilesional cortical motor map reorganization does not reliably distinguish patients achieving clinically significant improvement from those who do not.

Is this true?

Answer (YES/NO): YES